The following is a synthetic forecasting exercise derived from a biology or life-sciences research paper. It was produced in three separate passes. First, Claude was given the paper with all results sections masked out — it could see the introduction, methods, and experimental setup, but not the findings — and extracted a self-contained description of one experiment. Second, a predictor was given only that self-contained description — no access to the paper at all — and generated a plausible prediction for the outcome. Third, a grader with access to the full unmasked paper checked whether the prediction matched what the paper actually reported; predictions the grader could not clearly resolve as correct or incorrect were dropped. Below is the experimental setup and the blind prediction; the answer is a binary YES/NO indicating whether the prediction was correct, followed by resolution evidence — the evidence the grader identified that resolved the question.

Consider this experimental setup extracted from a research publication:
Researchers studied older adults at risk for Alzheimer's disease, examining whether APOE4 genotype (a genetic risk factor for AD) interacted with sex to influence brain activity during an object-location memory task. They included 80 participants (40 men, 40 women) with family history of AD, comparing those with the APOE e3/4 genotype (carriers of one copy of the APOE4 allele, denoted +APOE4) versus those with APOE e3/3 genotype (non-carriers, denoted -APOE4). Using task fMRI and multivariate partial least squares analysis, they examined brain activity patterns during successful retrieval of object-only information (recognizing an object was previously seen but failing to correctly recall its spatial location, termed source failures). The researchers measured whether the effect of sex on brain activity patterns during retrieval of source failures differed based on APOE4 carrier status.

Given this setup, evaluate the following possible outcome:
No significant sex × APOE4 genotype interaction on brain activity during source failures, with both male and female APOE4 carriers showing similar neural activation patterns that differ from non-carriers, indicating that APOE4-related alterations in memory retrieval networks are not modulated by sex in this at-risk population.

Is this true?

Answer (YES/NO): NO